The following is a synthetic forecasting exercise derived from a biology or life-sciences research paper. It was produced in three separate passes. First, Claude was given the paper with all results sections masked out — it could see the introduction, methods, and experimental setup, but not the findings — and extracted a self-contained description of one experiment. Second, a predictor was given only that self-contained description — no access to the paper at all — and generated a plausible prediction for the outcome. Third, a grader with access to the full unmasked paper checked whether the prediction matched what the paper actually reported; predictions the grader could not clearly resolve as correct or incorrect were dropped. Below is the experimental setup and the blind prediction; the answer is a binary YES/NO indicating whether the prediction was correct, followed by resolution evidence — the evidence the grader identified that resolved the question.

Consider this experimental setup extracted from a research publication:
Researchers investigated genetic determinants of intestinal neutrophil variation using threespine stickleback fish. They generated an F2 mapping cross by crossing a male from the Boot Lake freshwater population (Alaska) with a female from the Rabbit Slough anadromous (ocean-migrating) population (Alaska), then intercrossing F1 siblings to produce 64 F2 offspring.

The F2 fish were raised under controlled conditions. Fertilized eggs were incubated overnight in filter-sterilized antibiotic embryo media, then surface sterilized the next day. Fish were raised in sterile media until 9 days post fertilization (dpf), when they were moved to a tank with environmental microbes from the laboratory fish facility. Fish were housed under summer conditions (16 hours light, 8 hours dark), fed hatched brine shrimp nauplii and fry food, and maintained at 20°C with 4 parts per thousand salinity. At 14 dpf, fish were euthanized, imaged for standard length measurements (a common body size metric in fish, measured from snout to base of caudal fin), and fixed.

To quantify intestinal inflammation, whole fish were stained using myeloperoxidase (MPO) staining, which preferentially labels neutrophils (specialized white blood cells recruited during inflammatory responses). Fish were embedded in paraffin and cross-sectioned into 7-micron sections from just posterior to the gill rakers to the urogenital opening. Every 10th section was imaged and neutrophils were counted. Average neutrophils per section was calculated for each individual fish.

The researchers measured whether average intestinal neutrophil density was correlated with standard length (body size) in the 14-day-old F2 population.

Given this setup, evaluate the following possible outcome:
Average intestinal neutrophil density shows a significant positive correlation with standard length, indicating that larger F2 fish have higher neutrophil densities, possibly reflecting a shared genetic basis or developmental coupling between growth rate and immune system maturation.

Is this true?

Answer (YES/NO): YES